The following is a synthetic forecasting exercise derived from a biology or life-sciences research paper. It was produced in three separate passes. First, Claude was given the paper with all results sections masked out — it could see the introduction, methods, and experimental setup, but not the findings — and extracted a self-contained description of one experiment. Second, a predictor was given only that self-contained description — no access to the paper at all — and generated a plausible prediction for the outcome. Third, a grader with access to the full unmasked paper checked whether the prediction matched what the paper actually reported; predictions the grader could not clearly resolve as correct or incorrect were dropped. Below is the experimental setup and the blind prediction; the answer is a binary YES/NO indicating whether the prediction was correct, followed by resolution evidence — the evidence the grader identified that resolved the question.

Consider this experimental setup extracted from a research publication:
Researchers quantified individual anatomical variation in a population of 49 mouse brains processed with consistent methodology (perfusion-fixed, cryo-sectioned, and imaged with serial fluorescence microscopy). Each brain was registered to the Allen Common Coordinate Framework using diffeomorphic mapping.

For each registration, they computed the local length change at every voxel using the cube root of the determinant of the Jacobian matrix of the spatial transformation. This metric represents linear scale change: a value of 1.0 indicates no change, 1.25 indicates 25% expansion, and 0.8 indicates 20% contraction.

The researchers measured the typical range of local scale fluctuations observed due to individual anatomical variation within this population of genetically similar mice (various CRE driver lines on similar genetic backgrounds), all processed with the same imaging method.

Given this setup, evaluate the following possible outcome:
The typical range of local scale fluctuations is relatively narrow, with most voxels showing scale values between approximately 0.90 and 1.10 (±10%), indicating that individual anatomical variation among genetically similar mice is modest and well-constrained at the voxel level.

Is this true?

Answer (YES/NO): NO